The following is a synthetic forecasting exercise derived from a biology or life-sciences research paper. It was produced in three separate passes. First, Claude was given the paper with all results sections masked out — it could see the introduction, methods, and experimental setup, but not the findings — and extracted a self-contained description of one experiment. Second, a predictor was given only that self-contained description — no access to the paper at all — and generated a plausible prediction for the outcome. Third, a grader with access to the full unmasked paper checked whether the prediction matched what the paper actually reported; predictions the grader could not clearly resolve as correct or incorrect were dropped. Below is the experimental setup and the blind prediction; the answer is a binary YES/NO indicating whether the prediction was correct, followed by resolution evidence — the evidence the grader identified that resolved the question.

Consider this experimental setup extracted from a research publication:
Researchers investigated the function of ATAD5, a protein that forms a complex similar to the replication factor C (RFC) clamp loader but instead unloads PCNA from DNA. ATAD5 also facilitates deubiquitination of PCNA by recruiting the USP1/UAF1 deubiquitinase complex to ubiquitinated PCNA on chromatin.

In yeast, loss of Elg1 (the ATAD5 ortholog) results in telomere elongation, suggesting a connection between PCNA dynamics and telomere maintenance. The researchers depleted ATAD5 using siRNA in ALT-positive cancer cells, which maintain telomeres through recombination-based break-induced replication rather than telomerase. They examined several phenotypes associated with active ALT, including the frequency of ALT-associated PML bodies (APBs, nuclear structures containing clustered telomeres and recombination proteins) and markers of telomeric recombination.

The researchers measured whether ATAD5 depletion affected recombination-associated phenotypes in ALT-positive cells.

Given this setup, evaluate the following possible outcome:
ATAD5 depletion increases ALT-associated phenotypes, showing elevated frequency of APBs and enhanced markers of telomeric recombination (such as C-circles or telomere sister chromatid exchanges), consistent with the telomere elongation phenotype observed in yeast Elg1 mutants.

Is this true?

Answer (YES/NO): YES